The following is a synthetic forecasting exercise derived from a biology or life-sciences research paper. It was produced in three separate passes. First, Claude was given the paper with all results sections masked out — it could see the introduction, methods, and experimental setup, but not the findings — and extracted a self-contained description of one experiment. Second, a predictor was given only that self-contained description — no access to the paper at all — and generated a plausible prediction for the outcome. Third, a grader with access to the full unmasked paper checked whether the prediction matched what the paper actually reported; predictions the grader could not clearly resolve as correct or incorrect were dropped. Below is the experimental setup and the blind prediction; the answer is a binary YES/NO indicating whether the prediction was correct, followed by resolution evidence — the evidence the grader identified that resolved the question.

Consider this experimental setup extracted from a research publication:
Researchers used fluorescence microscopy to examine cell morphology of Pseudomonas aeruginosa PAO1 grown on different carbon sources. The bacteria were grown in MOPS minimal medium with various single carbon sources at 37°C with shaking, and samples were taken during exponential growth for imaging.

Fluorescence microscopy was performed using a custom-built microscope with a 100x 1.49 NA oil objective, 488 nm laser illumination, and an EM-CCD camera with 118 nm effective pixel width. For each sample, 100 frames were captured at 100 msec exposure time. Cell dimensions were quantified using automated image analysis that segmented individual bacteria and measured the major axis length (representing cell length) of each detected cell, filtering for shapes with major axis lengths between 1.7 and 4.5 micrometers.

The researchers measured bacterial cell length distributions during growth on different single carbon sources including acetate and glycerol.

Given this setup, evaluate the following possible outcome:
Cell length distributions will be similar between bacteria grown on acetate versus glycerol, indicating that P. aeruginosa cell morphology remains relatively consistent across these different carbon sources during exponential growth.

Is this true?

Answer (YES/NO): NO